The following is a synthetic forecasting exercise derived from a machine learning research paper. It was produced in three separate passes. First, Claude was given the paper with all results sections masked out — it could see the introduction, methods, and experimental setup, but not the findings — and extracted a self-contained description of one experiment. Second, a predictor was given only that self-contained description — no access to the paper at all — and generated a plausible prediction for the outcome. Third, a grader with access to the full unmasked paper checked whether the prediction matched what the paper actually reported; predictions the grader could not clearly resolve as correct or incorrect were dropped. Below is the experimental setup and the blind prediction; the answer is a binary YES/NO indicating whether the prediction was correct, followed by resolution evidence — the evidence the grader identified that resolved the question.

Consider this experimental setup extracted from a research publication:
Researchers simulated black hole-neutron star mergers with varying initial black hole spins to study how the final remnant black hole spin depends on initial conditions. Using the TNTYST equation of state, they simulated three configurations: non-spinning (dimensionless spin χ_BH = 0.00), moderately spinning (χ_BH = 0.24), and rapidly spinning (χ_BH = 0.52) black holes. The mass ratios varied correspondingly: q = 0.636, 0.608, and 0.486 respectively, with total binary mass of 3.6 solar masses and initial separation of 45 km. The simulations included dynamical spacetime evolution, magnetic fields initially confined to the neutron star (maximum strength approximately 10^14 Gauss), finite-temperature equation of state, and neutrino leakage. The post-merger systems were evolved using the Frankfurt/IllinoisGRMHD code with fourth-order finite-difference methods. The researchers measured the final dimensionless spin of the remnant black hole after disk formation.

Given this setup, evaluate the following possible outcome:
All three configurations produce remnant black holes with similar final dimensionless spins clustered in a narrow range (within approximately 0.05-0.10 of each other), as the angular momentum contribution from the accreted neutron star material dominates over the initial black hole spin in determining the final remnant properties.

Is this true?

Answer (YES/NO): NO